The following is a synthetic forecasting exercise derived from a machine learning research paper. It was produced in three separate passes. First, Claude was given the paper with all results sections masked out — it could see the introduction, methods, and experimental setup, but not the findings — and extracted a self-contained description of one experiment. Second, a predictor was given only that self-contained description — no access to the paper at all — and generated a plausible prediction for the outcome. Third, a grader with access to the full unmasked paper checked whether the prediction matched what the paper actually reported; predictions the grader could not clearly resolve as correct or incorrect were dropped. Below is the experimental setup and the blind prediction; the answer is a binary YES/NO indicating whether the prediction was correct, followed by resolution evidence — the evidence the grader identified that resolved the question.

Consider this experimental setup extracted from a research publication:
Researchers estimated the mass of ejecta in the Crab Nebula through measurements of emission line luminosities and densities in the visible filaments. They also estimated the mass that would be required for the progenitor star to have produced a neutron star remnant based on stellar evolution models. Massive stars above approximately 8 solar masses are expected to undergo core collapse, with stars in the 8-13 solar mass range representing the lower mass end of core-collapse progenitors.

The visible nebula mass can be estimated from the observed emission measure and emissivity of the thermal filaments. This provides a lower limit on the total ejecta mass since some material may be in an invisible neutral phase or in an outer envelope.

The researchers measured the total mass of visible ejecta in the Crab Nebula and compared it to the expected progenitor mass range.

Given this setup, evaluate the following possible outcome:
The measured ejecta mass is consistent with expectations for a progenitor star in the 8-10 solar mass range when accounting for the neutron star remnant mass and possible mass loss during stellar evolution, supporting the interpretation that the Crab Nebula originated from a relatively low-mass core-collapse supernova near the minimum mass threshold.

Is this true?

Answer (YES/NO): NO